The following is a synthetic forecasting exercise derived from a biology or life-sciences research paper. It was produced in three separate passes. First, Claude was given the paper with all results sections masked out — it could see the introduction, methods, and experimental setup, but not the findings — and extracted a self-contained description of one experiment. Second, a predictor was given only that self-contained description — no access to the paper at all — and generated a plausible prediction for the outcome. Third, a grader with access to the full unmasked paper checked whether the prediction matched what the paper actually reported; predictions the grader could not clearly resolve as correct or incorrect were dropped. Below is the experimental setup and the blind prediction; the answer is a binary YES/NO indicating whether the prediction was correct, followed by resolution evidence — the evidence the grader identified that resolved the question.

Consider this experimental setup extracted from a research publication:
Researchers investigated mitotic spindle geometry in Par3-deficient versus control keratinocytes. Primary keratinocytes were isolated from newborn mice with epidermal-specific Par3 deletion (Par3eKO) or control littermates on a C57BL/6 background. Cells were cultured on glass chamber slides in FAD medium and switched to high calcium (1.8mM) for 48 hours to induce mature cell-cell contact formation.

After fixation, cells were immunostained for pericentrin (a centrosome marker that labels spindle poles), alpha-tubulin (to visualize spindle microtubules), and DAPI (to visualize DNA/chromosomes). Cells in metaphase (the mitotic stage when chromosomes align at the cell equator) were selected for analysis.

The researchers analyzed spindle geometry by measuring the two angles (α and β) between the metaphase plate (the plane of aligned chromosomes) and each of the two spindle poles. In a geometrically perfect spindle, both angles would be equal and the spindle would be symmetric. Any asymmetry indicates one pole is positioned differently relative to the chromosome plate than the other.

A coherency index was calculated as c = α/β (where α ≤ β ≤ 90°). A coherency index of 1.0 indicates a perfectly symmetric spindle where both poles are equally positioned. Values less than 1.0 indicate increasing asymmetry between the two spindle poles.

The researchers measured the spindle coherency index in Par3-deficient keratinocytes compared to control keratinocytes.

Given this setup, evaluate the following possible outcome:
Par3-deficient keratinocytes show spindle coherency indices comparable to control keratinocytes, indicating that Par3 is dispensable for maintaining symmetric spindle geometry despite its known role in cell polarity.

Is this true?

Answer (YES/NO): NO